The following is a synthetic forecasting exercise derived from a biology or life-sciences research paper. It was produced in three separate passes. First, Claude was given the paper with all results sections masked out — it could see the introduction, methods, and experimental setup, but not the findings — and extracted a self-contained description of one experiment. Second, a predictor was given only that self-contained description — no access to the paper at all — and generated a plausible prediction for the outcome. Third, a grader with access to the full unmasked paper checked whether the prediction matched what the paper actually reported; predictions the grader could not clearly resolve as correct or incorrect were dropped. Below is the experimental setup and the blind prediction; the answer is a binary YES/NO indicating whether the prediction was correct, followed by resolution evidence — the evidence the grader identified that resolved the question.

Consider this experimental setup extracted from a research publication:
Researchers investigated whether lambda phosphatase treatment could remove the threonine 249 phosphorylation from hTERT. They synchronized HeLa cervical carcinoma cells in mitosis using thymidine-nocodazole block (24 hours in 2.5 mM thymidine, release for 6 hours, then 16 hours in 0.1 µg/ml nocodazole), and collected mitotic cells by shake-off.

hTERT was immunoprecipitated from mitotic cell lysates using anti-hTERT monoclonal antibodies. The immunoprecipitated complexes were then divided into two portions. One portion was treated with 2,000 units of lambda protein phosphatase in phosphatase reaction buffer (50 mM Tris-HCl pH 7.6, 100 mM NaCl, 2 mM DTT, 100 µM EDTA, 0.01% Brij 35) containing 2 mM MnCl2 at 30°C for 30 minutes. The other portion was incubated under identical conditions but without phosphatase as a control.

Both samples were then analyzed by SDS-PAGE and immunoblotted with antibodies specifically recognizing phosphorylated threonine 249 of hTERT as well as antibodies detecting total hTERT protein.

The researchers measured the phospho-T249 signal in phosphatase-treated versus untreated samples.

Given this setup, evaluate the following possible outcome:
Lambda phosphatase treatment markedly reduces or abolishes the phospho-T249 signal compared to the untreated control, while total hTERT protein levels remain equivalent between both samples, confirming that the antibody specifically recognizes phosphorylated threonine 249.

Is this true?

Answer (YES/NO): YES